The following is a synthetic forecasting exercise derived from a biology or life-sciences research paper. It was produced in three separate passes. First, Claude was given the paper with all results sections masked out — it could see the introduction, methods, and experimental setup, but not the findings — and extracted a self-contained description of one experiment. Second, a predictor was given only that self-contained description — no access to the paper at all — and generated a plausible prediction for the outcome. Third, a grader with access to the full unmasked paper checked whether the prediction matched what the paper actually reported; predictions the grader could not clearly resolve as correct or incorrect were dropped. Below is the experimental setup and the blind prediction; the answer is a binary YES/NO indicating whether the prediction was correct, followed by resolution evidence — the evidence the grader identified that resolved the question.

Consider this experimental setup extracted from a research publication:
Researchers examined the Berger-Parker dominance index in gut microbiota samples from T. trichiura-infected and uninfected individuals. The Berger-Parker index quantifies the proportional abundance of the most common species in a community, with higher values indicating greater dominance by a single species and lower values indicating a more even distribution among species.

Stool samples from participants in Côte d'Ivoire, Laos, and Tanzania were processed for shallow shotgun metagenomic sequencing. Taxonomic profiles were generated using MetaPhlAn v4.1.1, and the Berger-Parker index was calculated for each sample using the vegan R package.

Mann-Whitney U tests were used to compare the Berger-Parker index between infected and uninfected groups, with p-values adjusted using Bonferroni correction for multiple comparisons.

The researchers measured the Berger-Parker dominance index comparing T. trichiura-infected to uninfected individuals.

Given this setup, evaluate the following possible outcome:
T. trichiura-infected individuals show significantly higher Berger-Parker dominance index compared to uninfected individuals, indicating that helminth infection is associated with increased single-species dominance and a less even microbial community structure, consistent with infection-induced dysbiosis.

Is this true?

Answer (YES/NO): NO